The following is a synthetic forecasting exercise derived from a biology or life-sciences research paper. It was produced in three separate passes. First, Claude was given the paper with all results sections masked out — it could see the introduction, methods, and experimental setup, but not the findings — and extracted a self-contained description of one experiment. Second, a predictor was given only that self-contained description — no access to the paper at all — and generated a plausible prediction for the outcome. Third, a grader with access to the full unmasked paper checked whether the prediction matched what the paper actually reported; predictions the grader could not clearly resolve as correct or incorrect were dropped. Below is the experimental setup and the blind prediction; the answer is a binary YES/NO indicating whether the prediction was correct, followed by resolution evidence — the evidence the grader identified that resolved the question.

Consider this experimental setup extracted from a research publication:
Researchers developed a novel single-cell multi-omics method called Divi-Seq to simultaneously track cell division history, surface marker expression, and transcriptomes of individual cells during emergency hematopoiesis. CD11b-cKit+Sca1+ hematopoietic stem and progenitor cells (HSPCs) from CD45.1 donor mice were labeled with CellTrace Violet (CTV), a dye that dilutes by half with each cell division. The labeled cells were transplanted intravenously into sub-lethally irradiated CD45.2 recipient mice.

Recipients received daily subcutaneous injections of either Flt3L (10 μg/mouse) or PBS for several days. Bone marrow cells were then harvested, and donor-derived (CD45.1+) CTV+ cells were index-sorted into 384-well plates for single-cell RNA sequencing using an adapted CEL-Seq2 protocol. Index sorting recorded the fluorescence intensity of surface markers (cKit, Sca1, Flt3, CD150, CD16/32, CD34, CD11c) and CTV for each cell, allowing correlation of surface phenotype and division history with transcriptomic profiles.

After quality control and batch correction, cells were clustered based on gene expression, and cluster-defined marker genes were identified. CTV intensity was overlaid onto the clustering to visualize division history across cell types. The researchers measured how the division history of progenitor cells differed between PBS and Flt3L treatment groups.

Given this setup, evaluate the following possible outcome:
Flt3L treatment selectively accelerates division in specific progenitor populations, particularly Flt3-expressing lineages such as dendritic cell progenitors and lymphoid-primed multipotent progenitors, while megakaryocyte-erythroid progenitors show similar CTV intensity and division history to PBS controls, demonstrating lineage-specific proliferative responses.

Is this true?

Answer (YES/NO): NO